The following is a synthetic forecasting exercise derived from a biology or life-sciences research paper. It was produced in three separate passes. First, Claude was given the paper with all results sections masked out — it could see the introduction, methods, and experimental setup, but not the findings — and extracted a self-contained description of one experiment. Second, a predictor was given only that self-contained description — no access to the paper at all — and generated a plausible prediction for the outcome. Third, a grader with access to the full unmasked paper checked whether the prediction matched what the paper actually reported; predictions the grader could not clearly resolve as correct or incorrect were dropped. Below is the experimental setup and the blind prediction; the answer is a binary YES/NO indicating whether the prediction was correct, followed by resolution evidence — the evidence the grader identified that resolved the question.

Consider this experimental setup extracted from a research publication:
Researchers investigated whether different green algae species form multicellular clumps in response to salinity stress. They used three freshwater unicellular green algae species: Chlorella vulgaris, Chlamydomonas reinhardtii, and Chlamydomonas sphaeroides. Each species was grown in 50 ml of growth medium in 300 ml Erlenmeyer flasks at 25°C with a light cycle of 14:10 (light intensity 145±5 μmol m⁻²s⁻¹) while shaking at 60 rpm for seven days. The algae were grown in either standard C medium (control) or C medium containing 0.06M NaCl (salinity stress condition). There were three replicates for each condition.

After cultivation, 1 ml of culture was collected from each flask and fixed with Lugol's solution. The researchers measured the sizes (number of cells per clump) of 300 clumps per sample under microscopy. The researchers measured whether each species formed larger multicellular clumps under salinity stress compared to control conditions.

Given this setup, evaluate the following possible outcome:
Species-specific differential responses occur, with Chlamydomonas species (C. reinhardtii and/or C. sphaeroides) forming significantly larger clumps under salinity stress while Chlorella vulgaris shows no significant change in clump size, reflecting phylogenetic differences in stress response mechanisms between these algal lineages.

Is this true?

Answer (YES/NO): YES